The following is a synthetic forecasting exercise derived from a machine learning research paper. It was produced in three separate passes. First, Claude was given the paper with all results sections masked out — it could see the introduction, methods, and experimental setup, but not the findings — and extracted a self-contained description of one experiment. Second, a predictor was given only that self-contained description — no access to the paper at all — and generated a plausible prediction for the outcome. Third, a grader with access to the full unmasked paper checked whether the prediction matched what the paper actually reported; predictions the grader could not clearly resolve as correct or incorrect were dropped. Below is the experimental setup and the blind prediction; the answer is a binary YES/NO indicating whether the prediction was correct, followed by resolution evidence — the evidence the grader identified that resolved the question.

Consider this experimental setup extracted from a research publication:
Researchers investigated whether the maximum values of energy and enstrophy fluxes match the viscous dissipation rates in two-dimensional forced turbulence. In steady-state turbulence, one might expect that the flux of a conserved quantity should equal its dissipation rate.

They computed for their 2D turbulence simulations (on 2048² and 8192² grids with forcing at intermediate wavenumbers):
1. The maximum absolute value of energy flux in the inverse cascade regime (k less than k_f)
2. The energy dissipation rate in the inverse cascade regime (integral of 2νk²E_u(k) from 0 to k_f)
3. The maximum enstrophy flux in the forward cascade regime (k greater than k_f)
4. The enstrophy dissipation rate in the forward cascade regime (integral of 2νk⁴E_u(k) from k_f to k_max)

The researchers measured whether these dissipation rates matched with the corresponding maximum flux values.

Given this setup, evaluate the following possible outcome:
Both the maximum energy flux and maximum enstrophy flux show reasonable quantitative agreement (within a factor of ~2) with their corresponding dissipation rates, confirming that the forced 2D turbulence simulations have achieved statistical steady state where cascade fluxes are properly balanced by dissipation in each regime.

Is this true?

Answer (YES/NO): NO